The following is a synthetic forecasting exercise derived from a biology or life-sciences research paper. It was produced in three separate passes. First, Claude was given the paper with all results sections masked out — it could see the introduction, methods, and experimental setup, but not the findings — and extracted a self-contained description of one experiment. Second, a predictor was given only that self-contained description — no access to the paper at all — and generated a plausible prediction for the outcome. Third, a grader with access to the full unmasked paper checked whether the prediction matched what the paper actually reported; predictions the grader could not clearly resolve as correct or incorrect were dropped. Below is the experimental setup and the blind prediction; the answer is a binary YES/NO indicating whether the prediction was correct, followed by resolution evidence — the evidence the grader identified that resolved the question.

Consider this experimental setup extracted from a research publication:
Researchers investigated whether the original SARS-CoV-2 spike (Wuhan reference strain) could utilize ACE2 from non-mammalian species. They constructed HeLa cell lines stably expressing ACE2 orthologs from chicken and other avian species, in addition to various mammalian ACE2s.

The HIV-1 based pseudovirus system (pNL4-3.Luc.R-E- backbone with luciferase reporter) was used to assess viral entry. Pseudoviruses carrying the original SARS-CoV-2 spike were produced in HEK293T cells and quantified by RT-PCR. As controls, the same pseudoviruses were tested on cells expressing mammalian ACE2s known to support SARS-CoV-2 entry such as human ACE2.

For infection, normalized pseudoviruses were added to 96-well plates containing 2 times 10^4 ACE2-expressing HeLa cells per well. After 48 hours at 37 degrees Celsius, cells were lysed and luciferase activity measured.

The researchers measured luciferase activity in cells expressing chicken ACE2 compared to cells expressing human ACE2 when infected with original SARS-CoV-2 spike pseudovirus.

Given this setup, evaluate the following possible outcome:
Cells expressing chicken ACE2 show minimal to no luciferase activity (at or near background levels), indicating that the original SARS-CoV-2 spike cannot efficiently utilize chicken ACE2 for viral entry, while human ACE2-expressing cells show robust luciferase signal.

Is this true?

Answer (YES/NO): YES